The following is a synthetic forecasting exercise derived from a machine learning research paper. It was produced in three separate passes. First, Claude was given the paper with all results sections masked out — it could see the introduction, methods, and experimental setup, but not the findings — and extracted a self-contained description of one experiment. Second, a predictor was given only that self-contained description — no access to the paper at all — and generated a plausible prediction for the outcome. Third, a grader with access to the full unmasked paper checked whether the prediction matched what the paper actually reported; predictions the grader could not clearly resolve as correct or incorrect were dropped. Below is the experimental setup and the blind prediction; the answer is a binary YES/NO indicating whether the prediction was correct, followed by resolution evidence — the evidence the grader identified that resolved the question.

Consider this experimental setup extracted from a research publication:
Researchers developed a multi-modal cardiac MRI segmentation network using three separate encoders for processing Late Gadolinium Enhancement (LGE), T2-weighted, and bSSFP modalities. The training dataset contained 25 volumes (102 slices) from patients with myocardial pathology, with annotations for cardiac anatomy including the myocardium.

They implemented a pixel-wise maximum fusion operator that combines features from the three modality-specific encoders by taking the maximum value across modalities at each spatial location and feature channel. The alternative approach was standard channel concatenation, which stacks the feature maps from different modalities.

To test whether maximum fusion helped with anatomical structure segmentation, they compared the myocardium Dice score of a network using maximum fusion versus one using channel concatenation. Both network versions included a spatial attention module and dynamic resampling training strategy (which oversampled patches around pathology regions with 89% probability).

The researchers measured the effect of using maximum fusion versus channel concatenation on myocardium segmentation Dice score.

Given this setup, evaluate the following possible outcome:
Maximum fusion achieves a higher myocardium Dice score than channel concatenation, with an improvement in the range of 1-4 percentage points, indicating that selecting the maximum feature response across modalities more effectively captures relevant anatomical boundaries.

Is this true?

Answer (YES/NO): NO